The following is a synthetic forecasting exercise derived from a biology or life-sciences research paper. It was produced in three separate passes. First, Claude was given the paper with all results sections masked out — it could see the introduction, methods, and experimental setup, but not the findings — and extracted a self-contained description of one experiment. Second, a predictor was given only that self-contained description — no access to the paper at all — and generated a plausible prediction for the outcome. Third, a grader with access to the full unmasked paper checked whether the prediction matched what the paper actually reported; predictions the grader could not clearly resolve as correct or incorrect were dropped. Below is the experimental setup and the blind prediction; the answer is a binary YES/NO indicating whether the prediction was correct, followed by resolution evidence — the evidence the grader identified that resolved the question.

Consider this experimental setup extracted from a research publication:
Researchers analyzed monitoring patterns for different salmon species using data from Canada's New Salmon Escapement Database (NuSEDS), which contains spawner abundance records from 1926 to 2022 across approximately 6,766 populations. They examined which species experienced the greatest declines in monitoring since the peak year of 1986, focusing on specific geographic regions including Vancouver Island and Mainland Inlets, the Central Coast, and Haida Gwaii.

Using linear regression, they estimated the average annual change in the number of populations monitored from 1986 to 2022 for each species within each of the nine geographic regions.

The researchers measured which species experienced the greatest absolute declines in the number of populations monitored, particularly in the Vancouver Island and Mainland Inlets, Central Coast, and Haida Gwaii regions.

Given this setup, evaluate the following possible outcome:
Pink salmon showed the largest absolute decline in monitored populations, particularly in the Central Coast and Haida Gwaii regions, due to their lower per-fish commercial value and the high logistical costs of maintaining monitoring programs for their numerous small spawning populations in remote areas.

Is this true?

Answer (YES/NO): NO